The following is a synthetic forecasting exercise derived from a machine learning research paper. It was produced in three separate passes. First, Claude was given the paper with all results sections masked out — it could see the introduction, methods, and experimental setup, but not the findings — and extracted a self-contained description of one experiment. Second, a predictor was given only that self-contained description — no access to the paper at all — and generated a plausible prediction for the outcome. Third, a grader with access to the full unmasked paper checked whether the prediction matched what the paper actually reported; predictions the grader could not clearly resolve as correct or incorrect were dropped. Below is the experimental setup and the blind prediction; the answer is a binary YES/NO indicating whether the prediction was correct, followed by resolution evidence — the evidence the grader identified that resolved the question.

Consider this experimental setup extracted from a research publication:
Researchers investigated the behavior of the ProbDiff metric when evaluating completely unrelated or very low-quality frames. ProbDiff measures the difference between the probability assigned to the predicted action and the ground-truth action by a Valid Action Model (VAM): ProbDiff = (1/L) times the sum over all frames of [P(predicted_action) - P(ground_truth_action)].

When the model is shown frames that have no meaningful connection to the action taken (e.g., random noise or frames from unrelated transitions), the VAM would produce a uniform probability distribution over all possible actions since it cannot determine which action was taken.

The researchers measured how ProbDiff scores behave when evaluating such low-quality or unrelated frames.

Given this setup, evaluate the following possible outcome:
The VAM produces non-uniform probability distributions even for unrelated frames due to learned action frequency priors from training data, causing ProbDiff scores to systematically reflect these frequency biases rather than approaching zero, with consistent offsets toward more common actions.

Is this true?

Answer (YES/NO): NO